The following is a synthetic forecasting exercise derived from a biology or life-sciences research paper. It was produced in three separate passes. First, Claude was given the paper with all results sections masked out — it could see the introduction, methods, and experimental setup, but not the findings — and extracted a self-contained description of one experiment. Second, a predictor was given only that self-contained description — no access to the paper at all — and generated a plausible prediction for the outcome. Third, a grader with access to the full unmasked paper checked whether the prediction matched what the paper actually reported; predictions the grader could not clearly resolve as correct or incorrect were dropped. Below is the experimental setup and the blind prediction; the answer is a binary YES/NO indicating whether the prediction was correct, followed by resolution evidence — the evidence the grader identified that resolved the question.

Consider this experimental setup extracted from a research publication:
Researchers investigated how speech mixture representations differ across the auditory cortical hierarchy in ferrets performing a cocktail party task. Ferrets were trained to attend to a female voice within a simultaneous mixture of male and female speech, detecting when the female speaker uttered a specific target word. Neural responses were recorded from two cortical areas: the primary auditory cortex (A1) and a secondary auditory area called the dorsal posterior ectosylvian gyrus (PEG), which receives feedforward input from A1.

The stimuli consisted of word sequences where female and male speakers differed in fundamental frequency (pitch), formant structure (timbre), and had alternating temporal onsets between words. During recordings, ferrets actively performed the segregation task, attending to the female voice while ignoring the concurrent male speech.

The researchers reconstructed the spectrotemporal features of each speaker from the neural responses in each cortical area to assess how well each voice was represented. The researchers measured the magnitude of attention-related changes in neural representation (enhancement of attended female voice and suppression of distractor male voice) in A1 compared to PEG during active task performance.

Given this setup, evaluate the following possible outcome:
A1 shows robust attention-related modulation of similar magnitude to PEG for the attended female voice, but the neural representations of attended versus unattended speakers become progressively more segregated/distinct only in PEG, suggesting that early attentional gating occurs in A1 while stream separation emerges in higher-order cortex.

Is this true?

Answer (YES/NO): NO